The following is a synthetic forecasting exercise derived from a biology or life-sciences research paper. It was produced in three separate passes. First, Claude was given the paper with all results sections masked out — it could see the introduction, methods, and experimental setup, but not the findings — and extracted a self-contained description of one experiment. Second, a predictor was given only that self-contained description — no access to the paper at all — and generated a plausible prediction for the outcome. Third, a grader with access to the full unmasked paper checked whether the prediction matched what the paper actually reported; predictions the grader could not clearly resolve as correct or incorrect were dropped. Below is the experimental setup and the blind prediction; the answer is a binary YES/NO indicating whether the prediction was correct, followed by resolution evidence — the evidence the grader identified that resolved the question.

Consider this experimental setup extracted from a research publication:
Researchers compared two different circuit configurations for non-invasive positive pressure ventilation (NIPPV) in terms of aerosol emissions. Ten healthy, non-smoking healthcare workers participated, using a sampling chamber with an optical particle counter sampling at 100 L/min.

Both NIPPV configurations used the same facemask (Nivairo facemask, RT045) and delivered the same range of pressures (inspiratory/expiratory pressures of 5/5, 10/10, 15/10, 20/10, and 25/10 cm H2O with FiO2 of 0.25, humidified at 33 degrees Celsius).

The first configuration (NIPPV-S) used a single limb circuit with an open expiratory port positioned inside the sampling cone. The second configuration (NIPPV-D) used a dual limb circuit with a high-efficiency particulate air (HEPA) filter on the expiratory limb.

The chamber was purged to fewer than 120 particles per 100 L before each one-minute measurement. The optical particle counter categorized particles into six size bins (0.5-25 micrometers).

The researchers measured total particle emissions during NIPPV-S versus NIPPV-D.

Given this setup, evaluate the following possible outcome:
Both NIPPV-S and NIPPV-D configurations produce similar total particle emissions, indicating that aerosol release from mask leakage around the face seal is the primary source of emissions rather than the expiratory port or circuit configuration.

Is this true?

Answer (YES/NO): NO